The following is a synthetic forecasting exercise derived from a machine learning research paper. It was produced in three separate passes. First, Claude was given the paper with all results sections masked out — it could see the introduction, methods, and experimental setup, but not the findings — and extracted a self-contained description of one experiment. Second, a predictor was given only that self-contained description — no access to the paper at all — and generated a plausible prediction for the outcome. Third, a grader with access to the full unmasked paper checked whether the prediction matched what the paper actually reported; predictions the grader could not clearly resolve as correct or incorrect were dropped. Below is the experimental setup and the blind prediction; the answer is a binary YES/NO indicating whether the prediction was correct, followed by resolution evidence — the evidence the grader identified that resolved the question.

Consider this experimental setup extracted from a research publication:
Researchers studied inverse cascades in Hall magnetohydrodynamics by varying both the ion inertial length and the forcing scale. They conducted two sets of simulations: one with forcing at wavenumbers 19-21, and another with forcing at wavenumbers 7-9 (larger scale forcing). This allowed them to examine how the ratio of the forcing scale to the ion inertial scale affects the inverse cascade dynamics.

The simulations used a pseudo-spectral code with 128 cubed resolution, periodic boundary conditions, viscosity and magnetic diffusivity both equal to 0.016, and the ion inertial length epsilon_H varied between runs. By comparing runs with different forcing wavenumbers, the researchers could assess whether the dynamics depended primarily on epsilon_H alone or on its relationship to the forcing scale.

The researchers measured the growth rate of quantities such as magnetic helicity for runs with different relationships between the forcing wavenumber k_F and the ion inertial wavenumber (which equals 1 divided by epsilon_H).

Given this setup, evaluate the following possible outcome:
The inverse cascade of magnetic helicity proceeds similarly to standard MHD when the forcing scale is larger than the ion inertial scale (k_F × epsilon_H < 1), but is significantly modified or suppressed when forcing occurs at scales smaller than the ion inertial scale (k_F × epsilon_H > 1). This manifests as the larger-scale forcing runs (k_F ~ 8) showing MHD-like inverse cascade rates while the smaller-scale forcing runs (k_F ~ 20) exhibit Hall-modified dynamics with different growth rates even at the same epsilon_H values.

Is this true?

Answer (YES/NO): NO